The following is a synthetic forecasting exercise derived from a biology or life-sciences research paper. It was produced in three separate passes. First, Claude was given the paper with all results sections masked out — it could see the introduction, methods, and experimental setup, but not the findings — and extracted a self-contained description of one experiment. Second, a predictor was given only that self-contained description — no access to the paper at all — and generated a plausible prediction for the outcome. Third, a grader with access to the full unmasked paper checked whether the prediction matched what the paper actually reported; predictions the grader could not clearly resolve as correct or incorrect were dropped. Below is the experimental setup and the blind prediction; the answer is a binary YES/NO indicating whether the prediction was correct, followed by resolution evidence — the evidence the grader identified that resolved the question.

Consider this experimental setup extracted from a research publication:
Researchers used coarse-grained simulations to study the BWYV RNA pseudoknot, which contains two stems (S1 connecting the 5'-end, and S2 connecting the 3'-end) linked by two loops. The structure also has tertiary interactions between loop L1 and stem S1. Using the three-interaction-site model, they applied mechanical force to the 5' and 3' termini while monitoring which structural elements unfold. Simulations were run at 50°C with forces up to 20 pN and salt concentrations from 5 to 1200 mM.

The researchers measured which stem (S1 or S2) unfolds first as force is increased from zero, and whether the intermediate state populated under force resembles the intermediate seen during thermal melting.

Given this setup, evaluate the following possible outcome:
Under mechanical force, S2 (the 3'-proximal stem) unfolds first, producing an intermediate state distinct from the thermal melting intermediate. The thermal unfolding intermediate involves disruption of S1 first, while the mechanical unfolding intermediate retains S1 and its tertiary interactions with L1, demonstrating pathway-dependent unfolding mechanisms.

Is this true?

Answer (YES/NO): NO